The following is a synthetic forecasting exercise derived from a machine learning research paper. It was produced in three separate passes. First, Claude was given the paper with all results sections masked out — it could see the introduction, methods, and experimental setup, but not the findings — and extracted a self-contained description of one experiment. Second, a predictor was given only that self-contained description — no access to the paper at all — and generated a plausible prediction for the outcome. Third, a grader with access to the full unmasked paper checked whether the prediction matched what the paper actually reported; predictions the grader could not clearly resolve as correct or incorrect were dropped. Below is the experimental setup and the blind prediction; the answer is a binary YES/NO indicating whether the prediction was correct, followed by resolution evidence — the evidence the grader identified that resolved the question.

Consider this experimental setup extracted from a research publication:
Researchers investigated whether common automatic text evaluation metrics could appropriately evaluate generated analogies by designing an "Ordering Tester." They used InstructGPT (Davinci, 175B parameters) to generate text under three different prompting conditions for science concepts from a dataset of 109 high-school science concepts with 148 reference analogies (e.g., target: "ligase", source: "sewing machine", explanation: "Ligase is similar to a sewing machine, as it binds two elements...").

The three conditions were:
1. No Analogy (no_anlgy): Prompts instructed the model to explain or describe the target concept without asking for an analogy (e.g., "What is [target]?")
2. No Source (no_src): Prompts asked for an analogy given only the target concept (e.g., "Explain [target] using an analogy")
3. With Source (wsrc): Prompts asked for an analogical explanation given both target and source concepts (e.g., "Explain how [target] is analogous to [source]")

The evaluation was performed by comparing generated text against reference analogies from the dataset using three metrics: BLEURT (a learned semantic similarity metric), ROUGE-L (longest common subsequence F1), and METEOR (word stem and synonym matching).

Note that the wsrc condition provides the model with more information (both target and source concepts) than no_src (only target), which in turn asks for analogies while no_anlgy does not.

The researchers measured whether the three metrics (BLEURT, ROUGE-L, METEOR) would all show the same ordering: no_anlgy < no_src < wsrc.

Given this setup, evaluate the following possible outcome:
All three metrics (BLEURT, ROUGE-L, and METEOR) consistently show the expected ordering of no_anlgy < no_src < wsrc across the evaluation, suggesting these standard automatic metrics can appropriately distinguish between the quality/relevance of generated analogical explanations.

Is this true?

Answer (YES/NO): YES